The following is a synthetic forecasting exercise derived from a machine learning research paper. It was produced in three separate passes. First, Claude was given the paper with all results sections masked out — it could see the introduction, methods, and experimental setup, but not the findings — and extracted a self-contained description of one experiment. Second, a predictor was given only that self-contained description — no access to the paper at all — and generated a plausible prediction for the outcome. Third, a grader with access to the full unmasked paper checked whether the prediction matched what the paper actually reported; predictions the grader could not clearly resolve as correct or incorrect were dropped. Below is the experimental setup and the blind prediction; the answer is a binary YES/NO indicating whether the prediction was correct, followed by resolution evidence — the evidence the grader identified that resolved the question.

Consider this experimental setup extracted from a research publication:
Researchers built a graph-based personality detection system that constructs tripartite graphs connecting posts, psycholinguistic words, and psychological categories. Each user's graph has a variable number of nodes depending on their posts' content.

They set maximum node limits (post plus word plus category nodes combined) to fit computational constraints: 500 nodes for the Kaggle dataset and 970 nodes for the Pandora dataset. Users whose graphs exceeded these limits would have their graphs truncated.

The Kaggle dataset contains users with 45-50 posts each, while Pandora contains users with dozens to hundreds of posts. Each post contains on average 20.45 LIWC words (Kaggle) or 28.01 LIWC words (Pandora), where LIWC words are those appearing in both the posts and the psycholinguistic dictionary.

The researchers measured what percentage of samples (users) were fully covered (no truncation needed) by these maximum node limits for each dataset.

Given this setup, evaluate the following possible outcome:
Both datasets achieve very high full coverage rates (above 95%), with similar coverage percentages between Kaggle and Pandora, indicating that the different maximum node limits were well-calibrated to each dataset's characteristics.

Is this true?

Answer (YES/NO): YES